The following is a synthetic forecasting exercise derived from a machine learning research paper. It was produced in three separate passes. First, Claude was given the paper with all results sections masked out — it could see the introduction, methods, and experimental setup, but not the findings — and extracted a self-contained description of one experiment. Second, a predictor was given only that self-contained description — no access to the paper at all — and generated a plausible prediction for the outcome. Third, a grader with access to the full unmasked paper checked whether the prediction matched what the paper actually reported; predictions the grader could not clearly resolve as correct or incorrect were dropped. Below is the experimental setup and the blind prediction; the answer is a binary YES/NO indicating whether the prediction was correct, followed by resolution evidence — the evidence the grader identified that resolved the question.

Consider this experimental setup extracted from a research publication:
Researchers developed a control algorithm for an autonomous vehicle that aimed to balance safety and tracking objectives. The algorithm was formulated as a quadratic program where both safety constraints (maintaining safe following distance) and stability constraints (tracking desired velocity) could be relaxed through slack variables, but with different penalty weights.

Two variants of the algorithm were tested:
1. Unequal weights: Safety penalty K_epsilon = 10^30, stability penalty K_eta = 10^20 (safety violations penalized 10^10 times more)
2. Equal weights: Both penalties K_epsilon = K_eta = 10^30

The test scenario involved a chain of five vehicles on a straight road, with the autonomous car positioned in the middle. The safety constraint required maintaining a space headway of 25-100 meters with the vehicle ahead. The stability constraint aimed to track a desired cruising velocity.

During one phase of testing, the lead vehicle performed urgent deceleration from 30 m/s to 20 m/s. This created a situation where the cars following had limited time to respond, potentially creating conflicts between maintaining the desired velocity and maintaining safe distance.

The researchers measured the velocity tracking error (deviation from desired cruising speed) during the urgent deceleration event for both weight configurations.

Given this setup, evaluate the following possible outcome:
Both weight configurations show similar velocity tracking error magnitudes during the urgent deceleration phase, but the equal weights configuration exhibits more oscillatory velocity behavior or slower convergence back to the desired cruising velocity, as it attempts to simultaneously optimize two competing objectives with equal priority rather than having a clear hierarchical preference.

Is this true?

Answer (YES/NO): NO